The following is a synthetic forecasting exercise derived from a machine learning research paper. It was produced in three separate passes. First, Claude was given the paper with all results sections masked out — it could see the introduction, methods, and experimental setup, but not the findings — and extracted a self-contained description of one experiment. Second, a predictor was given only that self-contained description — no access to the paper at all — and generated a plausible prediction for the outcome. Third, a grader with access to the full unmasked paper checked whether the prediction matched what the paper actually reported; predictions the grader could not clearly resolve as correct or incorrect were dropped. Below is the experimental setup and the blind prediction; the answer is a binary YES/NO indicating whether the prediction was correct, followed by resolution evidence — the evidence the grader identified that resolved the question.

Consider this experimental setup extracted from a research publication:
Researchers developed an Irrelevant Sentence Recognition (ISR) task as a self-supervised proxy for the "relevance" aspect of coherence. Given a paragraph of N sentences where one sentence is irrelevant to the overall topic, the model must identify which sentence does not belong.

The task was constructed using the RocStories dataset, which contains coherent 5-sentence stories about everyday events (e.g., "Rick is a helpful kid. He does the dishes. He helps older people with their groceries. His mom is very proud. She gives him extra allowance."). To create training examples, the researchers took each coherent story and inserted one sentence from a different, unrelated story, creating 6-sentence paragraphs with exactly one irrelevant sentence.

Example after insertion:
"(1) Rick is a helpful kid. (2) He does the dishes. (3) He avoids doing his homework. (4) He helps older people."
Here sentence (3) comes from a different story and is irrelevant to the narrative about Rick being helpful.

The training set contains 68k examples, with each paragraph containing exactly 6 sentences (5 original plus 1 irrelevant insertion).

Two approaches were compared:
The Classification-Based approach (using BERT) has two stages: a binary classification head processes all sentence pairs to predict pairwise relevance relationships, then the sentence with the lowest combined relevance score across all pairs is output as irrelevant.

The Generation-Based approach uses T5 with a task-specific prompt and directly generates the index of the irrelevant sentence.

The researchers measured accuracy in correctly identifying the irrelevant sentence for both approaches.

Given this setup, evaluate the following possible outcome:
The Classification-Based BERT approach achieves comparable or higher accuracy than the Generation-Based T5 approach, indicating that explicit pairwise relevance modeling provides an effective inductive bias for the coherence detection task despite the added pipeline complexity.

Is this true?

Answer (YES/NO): NO